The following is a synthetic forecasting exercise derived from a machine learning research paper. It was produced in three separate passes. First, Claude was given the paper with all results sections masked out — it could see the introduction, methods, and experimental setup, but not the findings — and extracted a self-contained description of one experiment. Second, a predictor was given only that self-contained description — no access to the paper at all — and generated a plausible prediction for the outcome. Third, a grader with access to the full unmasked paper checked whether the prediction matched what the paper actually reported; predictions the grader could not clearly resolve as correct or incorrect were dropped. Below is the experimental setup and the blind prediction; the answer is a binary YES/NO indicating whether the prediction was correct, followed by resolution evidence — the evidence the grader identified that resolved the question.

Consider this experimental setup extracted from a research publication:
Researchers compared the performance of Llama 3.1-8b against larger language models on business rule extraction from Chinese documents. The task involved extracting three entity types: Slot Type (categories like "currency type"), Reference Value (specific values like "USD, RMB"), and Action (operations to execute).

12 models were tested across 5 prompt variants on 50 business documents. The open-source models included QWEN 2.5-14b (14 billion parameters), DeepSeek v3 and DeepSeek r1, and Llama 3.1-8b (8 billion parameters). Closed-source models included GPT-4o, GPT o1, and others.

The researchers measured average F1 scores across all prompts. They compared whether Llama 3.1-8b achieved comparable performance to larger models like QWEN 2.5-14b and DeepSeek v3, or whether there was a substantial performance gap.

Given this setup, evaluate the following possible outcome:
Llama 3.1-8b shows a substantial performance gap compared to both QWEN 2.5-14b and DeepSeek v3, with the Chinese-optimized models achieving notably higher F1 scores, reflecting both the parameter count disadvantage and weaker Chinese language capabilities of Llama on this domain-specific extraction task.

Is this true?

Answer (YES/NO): YES